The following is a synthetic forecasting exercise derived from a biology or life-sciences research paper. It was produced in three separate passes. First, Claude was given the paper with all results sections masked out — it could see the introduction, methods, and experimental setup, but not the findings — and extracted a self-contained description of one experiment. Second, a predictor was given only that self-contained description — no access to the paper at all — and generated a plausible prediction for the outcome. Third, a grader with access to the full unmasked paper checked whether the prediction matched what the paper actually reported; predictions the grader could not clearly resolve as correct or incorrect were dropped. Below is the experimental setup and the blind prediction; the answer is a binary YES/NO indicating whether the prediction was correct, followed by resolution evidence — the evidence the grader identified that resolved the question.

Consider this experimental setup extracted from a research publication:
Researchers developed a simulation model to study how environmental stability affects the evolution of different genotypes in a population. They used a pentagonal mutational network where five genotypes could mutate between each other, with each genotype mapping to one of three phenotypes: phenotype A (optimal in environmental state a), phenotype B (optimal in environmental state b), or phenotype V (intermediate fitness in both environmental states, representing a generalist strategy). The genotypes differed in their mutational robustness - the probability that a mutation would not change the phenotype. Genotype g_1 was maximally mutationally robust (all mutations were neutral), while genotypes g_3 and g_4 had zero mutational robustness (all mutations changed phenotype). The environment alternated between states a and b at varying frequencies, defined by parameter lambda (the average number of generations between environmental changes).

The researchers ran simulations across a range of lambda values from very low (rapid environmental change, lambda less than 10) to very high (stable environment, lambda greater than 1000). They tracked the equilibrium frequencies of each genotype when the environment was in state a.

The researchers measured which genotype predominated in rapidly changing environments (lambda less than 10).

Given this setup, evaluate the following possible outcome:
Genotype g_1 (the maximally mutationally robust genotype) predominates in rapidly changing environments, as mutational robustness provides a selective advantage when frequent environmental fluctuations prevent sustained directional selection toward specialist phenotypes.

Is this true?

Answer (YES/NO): NO